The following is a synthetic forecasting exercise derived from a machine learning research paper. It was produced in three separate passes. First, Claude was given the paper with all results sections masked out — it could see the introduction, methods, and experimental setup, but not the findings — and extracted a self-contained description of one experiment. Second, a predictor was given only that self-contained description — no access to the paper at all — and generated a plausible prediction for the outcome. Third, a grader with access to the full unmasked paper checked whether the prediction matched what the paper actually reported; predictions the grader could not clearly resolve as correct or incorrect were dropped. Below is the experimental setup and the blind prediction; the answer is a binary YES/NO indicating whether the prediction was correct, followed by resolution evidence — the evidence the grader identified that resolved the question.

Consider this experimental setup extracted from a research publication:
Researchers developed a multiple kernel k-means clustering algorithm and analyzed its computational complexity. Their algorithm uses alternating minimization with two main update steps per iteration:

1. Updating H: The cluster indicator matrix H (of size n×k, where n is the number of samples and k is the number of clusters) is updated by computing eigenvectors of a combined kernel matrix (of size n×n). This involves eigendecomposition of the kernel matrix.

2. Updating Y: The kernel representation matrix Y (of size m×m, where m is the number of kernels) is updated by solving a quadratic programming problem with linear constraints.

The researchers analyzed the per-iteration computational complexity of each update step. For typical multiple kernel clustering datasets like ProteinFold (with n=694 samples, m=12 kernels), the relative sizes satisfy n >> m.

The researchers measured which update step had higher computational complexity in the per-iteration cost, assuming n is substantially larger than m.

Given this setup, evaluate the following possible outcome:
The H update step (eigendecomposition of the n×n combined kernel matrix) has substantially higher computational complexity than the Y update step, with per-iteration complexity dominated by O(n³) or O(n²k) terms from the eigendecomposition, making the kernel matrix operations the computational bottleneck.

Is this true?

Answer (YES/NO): YES